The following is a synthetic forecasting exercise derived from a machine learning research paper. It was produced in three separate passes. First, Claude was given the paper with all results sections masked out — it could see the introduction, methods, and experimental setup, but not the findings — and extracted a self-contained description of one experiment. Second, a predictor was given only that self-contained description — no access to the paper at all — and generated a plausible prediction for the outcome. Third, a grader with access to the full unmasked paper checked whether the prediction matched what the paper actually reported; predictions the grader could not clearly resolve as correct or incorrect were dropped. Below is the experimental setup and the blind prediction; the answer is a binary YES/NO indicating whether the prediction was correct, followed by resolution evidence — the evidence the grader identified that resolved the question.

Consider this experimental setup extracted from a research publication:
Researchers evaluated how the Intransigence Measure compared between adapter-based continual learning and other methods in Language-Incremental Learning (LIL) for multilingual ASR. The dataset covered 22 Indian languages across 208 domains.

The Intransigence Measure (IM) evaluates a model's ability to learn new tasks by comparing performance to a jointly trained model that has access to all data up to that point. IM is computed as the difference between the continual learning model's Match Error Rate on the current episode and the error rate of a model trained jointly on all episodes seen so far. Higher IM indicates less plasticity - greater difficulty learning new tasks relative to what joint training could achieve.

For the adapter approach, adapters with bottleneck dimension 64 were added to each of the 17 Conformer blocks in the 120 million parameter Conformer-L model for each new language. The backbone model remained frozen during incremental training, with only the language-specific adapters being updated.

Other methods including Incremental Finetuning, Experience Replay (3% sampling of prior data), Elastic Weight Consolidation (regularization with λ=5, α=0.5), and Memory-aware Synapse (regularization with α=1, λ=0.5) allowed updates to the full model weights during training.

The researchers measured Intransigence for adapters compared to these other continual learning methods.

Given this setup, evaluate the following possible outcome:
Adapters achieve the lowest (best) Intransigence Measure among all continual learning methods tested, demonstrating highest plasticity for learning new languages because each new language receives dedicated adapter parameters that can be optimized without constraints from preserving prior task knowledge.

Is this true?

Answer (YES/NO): NO